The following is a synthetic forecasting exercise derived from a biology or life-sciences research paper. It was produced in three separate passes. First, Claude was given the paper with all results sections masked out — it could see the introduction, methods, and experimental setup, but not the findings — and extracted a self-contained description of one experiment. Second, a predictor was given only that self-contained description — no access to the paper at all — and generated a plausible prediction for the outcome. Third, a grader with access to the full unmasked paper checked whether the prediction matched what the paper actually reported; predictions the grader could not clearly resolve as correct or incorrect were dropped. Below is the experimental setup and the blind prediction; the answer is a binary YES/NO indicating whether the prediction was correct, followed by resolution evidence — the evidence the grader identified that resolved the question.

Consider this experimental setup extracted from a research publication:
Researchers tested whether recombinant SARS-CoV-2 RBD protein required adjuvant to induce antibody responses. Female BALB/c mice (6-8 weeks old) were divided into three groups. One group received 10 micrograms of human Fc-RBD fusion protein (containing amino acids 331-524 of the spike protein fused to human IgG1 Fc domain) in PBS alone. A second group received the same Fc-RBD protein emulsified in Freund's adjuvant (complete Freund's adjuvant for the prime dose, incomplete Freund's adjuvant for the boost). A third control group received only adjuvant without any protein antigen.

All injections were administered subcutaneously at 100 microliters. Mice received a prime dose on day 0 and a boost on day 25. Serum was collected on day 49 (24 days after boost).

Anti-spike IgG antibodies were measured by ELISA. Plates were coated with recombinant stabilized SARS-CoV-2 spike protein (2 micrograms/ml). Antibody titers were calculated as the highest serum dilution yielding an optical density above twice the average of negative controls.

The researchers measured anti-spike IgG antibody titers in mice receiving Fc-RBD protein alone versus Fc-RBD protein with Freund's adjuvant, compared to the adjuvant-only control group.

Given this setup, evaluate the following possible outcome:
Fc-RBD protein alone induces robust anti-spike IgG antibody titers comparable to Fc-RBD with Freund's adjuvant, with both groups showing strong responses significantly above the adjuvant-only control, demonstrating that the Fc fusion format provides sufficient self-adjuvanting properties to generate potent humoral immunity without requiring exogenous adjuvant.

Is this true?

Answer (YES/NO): YES